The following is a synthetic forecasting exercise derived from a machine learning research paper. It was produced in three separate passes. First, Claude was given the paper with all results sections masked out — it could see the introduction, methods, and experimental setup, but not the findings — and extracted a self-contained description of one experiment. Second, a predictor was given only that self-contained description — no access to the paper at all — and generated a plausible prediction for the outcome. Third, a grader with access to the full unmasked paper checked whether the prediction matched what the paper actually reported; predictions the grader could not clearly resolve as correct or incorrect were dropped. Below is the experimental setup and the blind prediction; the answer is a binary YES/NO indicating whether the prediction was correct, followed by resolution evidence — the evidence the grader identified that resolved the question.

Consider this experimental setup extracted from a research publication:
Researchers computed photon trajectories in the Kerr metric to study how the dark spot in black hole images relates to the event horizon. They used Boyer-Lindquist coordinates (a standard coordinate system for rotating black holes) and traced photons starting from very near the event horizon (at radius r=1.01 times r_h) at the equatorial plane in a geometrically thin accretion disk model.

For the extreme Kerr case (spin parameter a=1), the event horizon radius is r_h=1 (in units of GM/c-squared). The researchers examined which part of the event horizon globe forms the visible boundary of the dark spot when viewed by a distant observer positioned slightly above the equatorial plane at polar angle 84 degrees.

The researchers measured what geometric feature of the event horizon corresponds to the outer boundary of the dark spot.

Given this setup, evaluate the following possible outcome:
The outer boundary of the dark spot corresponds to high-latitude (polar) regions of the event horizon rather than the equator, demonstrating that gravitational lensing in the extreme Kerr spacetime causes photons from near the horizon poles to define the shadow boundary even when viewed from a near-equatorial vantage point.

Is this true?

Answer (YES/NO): NO